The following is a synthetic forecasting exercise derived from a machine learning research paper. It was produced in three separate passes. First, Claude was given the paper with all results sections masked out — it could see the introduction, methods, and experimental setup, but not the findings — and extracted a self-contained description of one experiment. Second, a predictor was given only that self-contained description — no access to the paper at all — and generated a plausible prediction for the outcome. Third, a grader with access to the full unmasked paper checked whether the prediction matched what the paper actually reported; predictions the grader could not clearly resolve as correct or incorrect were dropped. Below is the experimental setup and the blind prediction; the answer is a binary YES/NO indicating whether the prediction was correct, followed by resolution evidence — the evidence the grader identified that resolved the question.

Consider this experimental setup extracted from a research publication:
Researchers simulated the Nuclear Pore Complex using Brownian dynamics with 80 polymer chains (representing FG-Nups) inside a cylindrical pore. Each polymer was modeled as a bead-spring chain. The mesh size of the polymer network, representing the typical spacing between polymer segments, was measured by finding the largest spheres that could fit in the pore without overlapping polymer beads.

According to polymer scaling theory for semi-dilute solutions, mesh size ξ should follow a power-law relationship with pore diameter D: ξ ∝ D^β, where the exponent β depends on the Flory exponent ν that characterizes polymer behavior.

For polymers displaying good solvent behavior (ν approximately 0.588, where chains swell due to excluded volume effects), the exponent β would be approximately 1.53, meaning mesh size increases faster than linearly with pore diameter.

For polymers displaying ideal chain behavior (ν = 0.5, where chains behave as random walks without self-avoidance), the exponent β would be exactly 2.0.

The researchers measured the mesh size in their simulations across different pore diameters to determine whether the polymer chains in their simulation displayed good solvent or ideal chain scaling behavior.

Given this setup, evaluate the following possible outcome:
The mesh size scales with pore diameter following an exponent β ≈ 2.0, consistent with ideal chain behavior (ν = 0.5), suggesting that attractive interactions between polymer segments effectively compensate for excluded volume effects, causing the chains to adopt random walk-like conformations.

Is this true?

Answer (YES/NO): NO